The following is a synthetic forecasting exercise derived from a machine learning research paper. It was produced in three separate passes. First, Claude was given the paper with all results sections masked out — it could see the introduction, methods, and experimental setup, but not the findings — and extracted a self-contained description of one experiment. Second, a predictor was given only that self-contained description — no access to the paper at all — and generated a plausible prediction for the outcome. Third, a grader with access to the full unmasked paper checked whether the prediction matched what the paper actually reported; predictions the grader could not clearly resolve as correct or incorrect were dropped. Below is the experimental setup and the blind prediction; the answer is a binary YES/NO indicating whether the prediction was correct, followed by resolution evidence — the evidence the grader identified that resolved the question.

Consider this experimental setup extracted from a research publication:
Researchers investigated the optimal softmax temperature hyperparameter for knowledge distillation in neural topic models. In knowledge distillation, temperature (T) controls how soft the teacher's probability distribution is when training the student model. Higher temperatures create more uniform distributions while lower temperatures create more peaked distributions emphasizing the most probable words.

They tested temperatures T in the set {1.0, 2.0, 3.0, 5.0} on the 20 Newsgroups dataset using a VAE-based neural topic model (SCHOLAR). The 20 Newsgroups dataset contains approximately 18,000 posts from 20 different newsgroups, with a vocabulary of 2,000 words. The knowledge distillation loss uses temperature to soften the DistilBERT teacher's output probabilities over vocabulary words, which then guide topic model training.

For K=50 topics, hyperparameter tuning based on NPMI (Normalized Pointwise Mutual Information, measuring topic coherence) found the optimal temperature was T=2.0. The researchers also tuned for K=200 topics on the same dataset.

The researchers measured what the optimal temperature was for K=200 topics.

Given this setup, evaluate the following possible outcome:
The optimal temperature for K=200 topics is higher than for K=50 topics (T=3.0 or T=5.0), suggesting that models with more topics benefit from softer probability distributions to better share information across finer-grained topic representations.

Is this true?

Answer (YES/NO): YES